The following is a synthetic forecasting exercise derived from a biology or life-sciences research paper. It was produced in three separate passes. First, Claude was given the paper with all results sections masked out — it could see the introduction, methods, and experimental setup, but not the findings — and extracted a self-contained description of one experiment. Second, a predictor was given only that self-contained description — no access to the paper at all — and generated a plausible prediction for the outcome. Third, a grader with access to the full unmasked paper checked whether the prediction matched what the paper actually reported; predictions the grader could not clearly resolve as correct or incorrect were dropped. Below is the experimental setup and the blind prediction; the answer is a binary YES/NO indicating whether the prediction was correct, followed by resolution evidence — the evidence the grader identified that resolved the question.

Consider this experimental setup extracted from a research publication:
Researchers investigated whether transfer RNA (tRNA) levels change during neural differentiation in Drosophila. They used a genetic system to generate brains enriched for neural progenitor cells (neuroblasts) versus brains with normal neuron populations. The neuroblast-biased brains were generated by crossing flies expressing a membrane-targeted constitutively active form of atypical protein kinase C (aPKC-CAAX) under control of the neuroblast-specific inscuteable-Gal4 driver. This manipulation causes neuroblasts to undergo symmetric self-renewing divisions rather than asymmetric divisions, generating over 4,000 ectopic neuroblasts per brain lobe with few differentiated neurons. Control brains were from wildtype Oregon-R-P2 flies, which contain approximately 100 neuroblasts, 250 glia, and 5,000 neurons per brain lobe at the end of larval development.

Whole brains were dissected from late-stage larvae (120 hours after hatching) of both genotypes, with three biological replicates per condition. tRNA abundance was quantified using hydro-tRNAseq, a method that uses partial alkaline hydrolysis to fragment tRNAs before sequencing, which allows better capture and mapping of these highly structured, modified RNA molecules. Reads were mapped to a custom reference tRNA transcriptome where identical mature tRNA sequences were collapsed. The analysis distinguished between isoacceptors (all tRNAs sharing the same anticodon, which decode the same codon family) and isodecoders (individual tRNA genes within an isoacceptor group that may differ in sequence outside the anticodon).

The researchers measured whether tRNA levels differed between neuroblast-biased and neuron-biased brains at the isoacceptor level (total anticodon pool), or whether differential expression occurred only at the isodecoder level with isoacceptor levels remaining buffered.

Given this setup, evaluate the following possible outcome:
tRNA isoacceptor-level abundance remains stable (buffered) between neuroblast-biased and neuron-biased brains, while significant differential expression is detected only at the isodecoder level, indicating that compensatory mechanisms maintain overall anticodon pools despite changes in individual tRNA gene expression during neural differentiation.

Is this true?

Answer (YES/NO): NO